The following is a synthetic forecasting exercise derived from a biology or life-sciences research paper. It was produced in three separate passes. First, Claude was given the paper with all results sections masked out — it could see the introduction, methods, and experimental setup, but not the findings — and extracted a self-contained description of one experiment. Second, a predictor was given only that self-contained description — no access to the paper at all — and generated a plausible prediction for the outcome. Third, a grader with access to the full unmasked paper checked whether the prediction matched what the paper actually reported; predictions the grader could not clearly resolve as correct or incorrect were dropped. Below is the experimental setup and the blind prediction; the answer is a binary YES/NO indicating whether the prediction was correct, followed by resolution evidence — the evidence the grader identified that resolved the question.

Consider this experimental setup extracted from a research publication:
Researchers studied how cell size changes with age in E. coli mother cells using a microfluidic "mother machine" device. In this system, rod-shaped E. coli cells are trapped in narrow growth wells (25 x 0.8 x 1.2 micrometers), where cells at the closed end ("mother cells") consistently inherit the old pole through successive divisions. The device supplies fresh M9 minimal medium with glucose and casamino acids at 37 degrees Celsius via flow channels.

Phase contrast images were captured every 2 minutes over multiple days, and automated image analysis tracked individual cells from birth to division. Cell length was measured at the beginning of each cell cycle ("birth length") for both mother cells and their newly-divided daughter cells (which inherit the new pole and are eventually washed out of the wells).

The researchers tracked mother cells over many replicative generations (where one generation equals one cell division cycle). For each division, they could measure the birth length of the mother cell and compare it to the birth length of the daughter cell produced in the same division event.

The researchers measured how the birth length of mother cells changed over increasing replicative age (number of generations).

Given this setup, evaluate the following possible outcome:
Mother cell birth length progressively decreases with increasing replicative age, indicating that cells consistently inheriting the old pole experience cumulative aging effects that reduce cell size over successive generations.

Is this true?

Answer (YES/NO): NO